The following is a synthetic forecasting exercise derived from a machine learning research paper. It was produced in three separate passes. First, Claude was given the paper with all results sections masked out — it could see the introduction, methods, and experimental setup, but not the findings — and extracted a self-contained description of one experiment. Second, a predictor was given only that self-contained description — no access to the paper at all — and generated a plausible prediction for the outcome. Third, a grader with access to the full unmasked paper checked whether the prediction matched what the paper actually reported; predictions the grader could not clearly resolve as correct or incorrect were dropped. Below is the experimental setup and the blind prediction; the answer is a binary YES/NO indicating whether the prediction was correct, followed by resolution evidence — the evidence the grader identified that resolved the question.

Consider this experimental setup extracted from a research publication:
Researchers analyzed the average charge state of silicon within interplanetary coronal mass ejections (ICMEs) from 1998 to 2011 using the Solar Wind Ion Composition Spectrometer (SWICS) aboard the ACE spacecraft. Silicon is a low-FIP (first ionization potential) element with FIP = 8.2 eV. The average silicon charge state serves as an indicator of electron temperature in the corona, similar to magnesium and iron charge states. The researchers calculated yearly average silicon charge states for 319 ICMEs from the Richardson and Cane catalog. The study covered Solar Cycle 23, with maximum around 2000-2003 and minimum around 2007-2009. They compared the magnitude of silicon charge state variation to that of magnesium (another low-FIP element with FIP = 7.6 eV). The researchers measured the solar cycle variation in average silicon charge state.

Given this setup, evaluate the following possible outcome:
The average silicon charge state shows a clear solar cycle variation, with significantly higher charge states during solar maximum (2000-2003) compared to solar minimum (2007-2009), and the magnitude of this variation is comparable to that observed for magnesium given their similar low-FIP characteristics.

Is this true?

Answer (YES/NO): NO